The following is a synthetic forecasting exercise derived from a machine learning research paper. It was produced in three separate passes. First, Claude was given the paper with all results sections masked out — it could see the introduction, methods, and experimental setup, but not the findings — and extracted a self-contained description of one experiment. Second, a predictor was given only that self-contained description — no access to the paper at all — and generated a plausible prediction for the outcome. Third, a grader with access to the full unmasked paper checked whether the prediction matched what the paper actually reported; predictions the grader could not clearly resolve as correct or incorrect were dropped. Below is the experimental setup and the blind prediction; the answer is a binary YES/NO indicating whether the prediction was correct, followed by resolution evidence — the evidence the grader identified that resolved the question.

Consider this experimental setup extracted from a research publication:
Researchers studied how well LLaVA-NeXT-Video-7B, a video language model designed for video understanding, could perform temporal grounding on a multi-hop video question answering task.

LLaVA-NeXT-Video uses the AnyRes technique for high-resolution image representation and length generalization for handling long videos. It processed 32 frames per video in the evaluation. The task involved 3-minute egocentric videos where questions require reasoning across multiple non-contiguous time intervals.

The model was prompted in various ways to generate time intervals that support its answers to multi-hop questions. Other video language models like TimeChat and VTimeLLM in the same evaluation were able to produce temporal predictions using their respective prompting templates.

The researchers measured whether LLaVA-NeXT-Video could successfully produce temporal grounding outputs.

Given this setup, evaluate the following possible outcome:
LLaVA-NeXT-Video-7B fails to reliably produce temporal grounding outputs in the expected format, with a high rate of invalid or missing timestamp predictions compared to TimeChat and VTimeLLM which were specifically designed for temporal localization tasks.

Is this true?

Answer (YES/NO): YES